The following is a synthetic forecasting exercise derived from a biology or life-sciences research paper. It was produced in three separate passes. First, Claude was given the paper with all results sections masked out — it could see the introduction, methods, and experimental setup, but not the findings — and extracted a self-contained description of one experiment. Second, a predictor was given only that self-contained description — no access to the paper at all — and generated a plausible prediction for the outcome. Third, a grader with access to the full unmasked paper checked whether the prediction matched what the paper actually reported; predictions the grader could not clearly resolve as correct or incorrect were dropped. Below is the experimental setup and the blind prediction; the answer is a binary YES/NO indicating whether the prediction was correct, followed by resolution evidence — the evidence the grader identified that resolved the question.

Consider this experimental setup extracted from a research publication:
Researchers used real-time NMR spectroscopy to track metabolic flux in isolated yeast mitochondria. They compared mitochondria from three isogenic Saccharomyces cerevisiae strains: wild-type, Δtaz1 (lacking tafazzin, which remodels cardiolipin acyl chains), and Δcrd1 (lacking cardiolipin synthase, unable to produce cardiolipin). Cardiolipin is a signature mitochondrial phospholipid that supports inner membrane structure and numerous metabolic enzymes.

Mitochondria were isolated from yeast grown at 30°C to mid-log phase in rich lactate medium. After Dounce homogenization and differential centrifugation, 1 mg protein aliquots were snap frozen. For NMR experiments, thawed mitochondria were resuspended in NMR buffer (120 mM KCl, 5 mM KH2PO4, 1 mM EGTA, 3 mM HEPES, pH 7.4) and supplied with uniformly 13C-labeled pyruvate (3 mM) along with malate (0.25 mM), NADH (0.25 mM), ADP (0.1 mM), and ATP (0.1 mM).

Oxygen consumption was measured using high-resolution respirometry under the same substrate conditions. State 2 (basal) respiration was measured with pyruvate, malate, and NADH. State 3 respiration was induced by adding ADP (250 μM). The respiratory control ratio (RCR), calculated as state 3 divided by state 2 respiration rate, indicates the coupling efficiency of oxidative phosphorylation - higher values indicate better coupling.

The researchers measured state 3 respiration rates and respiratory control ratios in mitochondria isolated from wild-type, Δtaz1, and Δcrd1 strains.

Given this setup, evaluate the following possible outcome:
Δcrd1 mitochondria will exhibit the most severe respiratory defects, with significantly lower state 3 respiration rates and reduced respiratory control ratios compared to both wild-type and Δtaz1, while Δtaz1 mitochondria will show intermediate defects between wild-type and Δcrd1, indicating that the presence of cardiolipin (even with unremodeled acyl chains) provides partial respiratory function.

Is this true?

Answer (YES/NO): NO